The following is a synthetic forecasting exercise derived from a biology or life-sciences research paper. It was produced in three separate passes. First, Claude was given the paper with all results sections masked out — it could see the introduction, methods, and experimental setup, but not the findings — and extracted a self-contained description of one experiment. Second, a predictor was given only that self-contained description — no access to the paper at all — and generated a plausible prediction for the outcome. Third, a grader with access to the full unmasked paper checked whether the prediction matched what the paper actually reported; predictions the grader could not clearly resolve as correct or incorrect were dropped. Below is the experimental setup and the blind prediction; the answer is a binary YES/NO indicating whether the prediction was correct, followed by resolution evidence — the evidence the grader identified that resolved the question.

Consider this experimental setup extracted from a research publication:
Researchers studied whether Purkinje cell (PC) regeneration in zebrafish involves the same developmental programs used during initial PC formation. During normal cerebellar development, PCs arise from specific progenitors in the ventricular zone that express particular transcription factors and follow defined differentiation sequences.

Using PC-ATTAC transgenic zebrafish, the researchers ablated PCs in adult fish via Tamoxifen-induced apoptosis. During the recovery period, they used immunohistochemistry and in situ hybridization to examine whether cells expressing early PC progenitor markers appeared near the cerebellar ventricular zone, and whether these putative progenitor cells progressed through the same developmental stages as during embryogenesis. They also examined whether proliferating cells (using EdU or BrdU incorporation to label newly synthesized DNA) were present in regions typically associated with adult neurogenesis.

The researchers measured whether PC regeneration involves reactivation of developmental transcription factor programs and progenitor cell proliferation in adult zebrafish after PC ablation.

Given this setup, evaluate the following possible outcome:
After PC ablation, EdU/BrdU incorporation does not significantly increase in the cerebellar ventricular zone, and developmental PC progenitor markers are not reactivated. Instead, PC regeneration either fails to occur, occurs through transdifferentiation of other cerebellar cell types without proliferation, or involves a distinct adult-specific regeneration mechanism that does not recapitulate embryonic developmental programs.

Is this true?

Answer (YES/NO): NO